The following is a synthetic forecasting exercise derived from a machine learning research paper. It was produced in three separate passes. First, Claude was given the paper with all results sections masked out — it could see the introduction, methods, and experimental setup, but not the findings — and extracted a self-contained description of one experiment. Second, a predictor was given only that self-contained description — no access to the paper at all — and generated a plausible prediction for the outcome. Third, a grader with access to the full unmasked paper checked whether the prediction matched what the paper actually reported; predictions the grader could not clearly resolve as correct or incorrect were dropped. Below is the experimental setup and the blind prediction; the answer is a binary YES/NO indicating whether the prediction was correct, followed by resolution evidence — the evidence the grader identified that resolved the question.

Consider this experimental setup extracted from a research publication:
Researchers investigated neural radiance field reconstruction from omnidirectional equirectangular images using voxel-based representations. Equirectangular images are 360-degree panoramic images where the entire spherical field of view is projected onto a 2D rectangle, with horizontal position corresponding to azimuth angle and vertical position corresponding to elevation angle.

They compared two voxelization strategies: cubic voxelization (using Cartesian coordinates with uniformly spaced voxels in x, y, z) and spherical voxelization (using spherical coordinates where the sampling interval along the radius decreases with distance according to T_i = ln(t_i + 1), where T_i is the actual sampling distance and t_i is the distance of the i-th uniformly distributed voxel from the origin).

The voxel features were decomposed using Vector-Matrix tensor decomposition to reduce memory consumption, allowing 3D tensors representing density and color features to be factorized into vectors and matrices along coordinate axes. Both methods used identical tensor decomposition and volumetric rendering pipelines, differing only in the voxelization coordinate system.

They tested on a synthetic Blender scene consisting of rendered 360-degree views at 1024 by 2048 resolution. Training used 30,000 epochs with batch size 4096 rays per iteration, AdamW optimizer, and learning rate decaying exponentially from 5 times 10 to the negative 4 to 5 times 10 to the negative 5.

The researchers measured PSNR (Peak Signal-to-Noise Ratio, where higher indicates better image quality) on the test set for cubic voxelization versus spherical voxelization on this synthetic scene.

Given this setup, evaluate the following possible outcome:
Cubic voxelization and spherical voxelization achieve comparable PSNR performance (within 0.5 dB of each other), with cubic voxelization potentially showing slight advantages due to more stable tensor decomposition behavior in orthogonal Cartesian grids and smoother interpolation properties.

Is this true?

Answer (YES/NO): NO